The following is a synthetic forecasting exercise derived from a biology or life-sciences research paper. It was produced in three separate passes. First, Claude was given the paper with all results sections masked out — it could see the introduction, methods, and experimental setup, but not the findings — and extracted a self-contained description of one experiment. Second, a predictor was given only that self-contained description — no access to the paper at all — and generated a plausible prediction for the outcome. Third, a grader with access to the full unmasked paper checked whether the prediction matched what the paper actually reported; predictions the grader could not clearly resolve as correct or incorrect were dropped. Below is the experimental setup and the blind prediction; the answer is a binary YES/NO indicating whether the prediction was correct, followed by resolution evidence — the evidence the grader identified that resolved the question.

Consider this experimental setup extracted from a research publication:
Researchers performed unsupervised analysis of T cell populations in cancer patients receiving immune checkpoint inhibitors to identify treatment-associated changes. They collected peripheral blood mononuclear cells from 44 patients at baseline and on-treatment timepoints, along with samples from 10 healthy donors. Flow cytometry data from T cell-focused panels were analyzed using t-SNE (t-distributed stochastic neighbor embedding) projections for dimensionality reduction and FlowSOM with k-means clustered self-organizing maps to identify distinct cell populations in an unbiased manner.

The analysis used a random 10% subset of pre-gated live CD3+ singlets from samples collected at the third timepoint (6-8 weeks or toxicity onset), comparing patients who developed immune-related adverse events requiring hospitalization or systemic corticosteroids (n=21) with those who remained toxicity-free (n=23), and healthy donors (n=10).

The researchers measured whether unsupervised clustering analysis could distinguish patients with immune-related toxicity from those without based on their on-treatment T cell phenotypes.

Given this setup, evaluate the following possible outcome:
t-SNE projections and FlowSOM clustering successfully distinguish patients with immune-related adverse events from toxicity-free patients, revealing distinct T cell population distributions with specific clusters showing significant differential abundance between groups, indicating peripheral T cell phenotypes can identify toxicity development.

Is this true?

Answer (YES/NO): NO